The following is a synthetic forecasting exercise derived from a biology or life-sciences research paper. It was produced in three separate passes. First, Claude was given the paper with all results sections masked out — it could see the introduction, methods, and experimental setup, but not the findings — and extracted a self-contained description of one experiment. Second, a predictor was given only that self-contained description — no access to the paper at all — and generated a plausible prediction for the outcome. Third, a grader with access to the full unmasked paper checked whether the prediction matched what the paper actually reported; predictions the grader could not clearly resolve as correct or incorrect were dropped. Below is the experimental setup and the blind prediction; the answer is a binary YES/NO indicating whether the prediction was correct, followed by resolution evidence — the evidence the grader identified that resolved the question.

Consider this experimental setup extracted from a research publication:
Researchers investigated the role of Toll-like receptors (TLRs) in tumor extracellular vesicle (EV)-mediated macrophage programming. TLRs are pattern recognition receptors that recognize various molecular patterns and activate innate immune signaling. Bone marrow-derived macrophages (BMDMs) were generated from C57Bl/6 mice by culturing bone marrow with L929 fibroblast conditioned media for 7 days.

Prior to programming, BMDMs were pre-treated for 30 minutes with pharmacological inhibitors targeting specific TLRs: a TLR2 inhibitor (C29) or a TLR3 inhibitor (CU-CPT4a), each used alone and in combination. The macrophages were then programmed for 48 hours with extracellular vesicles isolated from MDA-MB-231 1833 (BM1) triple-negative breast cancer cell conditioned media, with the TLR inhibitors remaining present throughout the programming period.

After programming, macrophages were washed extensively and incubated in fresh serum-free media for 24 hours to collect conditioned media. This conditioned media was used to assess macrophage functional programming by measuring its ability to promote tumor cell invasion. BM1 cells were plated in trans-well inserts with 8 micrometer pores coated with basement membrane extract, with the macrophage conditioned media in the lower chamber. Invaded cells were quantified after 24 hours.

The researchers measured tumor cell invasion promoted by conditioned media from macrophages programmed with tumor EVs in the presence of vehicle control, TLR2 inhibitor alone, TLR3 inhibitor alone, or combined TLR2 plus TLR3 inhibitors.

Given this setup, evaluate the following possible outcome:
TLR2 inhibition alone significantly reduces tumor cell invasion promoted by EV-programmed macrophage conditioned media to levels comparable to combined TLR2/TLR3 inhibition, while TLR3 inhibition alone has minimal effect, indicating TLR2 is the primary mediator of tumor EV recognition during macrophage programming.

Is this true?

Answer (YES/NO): NO